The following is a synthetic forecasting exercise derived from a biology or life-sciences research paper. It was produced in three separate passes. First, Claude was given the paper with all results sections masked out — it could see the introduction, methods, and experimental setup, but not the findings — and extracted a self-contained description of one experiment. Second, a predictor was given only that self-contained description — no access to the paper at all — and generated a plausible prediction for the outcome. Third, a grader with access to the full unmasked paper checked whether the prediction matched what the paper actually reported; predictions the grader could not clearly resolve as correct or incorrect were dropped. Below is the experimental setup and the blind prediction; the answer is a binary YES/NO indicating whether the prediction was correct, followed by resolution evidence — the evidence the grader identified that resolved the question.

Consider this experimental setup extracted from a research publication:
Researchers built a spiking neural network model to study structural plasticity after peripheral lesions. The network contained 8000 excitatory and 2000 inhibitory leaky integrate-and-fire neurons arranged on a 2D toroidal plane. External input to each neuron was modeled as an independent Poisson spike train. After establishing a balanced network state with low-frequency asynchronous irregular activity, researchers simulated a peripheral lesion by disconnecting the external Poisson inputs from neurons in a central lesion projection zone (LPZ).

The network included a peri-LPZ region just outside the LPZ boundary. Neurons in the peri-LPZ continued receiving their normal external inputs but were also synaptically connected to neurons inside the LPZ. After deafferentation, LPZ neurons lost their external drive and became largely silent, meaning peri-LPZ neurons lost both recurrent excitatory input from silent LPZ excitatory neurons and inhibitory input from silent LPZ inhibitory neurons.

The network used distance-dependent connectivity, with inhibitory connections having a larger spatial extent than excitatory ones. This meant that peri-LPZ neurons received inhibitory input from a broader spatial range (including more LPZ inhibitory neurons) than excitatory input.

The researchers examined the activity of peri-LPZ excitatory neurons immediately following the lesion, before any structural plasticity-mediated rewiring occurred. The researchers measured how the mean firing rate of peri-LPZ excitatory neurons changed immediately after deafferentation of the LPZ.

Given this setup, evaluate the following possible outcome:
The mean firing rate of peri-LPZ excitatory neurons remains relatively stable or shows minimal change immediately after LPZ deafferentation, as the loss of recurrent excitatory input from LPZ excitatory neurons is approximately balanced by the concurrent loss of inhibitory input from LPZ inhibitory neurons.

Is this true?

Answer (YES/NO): NO